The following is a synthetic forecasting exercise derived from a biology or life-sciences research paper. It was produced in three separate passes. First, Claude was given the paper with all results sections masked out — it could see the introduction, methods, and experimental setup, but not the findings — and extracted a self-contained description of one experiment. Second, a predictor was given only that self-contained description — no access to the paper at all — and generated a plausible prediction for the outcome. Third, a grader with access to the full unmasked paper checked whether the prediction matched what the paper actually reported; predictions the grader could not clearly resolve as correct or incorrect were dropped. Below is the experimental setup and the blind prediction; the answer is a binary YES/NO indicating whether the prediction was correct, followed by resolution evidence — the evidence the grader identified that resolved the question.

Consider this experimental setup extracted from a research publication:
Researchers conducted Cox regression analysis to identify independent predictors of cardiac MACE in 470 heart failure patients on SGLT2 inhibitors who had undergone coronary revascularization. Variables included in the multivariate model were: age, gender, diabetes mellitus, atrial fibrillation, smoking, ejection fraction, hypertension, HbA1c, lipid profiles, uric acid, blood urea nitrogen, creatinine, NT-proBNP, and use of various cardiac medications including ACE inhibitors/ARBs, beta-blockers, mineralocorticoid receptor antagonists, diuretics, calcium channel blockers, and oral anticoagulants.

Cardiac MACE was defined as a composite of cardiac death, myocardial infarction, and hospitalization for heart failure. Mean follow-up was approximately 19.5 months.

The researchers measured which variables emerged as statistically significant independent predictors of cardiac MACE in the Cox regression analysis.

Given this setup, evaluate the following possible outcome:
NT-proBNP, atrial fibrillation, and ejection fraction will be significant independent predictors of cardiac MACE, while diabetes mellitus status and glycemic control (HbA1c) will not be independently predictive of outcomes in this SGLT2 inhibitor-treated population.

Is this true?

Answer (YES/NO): NO